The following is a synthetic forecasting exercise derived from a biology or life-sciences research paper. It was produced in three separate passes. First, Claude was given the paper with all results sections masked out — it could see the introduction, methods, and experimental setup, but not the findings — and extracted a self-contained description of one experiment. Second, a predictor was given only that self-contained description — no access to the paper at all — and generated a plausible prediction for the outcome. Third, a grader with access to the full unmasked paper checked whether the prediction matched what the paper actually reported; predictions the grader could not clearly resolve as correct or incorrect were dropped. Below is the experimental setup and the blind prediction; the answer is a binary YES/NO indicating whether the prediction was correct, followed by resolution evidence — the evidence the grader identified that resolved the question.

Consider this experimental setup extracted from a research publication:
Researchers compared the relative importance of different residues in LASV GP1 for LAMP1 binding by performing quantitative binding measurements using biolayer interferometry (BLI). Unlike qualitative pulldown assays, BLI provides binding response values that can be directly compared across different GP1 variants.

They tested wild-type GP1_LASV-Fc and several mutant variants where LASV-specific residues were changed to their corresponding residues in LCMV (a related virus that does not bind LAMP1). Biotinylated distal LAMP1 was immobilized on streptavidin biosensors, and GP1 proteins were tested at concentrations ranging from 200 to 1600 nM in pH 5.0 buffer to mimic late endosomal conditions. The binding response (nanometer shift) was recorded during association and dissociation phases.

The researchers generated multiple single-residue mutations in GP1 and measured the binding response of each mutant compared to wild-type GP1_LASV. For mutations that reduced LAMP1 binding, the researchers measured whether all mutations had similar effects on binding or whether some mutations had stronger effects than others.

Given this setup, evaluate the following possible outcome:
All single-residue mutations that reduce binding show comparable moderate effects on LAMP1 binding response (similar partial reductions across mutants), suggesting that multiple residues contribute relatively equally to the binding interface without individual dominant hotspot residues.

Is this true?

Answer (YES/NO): NO